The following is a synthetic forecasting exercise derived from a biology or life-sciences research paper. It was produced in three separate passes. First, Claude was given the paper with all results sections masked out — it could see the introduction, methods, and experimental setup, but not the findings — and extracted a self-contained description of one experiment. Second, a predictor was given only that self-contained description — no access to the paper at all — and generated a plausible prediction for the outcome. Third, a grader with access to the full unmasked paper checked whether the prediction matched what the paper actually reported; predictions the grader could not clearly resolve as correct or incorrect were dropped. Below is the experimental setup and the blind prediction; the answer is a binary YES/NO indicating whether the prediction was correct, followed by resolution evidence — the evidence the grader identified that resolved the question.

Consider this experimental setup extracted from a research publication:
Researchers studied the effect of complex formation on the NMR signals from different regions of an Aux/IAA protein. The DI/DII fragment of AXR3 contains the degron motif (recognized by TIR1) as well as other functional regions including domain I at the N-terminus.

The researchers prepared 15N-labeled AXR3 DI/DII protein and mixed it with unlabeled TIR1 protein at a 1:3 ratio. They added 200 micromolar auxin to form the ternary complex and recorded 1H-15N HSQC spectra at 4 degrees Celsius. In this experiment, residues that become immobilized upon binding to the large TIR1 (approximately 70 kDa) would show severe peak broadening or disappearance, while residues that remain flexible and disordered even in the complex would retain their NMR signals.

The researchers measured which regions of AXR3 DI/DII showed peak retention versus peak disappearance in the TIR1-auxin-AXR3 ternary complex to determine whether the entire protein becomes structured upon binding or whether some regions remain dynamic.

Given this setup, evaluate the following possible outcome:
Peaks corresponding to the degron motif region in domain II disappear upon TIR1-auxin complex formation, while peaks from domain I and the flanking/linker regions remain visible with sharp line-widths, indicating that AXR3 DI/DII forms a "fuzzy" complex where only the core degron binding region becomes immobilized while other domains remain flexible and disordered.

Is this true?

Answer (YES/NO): YES